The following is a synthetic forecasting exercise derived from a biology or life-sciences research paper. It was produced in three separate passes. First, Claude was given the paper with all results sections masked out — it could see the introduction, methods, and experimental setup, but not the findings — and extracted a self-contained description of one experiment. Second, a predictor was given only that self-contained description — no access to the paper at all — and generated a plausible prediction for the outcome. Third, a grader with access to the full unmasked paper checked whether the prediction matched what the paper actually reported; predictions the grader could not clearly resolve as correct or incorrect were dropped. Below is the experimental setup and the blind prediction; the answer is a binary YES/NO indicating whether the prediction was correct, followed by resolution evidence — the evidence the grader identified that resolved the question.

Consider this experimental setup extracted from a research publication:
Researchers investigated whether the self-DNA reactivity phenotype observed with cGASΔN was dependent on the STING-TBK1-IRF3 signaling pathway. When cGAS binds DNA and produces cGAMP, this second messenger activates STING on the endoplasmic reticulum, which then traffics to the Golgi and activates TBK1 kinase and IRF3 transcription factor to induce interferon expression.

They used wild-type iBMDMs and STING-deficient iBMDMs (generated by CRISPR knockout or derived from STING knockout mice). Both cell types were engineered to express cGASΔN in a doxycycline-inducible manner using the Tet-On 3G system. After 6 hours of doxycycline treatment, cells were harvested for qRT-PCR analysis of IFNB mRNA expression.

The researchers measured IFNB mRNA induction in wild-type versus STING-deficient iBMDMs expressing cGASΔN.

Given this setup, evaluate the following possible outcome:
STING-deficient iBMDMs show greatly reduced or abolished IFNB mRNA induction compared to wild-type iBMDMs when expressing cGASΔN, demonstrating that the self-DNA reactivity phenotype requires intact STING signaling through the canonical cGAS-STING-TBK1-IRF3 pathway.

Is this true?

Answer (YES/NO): YES